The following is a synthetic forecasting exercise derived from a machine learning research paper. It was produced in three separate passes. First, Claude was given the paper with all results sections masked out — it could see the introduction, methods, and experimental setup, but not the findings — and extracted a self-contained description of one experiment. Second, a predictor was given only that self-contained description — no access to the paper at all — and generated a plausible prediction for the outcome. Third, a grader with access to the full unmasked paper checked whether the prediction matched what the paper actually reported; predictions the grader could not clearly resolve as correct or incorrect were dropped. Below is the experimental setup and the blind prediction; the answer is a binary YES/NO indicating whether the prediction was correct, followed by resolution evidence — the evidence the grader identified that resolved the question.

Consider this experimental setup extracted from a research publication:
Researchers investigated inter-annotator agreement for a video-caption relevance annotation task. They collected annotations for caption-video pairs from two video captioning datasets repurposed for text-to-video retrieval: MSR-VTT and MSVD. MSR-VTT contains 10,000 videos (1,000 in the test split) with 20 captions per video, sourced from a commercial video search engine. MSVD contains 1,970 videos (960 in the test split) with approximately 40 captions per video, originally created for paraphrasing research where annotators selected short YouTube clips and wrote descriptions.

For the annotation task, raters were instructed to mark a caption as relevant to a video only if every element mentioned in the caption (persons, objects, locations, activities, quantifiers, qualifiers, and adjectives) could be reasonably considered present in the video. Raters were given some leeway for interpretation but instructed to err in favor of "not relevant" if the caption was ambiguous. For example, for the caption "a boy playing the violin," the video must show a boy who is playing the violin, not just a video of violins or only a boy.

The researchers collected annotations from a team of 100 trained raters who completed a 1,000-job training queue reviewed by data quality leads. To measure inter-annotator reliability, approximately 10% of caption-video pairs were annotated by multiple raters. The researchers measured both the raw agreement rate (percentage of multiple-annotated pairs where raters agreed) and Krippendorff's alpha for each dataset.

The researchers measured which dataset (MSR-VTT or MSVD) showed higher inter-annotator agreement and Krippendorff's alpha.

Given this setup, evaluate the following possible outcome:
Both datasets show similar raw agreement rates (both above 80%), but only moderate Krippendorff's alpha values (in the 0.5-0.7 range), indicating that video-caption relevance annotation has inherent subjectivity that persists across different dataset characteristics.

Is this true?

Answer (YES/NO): NO